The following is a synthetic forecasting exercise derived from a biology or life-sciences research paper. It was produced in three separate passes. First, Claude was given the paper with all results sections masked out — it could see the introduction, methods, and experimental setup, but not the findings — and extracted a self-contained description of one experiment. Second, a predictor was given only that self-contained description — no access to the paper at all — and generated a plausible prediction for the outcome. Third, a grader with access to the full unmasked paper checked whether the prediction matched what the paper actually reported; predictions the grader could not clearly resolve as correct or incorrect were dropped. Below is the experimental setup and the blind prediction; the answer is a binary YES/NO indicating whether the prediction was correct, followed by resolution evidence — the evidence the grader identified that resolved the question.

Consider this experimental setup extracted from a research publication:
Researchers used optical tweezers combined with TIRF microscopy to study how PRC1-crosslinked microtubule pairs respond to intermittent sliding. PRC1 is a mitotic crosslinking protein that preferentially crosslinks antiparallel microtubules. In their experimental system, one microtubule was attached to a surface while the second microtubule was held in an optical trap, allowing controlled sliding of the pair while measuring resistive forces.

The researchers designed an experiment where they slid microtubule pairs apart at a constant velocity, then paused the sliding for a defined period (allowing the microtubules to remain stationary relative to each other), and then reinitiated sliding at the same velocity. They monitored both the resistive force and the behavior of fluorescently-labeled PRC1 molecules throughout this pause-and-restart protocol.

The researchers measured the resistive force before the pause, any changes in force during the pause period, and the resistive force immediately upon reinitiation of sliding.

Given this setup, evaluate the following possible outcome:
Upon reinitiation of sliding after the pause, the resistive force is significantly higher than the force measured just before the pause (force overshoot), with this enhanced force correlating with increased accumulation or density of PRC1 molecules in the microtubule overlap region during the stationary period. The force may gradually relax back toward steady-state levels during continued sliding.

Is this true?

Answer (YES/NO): NO